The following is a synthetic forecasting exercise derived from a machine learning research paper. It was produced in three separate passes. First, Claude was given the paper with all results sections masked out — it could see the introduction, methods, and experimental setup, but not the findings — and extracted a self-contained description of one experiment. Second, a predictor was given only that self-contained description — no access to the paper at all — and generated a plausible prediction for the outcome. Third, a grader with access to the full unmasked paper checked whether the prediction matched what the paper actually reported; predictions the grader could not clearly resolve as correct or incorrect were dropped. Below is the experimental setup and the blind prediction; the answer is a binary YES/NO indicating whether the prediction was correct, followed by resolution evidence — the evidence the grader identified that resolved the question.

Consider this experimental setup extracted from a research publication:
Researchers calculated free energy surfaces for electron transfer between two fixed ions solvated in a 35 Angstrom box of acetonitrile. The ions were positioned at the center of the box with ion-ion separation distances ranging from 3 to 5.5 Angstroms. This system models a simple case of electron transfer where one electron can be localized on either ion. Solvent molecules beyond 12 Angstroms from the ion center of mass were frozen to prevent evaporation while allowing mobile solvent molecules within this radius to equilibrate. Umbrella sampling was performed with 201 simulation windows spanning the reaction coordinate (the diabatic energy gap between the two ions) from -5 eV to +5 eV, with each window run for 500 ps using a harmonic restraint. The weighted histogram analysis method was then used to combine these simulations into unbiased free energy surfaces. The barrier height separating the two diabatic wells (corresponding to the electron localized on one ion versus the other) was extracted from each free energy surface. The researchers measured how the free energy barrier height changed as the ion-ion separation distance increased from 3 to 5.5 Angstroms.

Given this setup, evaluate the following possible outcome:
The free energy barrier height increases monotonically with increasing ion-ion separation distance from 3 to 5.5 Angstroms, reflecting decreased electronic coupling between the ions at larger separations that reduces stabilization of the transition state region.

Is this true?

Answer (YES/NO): YES